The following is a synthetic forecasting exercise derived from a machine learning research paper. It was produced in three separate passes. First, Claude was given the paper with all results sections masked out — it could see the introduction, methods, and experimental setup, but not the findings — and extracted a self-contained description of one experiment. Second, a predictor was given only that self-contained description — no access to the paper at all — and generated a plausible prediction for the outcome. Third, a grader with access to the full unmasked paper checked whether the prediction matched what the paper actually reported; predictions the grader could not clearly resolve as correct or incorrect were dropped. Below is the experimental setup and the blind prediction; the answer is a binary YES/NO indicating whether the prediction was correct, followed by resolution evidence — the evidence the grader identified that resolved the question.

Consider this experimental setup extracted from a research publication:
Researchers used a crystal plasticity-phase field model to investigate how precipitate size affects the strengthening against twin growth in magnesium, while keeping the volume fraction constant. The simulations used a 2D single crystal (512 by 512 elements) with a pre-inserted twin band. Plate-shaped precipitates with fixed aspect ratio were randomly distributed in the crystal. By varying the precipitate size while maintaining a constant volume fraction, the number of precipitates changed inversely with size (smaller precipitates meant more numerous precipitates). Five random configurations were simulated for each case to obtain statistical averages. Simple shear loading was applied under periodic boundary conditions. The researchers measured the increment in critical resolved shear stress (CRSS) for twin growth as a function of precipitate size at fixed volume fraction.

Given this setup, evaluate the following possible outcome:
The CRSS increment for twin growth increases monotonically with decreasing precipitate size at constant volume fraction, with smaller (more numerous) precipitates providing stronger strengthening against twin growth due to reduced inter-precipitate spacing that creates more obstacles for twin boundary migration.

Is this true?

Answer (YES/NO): NO